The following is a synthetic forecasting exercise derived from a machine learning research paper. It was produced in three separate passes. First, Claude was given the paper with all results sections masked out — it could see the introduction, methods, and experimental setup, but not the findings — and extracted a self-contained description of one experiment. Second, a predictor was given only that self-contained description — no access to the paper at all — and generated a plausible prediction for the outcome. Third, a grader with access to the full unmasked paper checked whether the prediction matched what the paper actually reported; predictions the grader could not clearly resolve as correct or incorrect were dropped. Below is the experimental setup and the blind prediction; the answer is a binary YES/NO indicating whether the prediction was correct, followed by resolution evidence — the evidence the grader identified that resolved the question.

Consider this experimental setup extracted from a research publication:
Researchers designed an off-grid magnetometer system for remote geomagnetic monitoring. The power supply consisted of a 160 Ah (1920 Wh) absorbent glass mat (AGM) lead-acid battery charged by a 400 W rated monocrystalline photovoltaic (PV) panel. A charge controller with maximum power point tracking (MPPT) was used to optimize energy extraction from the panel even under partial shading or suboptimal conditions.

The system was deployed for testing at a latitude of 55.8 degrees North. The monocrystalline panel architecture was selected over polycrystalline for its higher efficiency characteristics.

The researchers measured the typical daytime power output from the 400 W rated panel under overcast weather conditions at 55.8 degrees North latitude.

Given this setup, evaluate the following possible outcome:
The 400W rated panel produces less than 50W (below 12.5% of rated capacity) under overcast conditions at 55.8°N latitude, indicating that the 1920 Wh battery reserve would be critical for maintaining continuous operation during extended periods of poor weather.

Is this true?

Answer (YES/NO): NO